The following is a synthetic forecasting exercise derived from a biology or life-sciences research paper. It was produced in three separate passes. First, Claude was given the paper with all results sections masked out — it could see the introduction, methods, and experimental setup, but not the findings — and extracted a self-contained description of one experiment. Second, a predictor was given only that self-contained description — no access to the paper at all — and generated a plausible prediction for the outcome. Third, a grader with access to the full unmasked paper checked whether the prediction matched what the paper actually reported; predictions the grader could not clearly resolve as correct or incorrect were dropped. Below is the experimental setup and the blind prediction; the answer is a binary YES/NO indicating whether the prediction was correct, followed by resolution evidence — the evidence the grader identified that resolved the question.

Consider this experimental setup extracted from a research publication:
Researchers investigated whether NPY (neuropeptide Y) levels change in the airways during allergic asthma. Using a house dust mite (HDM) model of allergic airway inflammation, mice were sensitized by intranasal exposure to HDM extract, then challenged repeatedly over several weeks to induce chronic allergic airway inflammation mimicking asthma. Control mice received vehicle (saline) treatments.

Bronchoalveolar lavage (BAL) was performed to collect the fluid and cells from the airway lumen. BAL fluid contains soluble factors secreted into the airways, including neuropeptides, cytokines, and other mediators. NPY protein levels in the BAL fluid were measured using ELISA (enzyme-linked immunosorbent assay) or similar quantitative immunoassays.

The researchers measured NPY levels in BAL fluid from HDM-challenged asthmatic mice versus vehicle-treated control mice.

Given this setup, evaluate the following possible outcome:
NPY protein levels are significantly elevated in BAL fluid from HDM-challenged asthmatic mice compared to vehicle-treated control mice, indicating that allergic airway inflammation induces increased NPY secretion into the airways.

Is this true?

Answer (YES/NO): YES